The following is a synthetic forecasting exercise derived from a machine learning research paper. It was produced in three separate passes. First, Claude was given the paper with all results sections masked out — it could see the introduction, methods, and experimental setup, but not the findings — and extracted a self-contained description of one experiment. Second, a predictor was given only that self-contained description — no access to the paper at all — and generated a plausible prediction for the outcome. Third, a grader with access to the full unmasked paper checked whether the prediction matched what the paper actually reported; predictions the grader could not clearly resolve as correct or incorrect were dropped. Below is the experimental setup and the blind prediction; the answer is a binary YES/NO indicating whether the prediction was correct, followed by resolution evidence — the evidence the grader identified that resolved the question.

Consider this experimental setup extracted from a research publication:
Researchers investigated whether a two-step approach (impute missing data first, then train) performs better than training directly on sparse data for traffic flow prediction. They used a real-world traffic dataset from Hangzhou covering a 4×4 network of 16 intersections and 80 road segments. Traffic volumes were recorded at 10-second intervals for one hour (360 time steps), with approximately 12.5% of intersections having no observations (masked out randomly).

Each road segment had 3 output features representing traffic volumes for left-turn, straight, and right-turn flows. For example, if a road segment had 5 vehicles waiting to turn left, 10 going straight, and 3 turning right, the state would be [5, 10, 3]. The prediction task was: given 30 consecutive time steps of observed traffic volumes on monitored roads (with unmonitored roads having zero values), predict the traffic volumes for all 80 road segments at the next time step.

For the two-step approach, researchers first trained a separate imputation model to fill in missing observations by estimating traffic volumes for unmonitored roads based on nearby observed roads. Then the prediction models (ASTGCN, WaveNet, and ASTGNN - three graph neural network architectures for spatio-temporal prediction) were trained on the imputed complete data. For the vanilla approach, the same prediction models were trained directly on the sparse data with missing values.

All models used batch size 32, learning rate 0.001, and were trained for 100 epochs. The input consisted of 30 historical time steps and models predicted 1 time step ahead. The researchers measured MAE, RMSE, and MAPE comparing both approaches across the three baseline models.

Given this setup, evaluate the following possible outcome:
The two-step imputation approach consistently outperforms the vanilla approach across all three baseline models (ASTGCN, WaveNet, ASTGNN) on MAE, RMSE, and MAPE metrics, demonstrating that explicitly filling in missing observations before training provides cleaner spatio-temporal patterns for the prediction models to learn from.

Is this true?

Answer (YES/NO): YES